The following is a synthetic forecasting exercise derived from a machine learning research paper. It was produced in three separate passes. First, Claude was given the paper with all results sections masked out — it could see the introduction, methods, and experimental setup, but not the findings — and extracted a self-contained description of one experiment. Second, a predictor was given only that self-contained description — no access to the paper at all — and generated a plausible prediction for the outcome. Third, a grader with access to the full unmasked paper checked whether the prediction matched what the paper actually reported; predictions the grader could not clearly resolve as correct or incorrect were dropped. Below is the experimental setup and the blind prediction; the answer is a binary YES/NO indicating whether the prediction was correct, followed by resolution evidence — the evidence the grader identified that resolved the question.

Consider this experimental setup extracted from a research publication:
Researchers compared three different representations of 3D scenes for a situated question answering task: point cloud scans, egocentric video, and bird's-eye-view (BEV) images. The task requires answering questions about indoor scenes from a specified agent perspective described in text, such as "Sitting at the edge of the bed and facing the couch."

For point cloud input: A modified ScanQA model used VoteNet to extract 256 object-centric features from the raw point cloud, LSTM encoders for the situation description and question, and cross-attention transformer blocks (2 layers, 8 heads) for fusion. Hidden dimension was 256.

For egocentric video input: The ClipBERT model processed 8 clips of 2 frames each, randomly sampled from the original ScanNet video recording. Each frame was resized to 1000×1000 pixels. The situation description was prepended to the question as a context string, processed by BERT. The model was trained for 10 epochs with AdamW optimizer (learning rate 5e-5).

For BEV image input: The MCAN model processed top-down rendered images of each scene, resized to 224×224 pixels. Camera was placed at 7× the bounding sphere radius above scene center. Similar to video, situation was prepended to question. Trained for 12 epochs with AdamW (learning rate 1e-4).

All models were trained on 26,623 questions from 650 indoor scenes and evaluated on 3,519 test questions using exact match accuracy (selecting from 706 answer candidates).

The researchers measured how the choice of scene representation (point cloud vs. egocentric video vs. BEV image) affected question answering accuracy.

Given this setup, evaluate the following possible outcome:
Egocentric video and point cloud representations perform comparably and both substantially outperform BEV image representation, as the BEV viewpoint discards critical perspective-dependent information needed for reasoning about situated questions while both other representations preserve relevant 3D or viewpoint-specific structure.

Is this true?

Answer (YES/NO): NO